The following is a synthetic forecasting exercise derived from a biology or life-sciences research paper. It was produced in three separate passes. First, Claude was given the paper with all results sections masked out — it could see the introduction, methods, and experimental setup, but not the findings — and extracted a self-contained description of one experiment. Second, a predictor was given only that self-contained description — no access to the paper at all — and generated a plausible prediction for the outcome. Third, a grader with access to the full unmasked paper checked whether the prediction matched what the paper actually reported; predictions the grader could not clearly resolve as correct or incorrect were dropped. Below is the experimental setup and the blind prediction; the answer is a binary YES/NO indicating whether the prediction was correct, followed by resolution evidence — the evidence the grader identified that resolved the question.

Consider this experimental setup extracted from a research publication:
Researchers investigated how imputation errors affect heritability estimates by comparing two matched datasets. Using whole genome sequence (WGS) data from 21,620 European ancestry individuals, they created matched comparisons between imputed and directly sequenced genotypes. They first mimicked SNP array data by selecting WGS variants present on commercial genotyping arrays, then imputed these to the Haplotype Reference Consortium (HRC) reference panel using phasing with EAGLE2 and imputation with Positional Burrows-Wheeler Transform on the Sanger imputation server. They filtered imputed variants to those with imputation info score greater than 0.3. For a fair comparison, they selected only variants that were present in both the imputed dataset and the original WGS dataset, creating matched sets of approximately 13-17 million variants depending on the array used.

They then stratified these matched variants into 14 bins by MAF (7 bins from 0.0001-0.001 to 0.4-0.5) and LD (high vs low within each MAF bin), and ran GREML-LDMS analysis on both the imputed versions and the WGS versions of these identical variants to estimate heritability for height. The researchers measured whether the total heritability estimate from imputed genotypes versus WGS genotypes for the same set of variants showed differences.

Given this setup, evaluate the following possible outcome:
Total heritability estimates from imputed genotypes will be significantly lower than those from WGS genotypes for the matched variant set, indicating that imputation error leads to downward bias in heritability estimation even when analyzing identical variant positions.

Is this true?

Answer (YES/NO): NO